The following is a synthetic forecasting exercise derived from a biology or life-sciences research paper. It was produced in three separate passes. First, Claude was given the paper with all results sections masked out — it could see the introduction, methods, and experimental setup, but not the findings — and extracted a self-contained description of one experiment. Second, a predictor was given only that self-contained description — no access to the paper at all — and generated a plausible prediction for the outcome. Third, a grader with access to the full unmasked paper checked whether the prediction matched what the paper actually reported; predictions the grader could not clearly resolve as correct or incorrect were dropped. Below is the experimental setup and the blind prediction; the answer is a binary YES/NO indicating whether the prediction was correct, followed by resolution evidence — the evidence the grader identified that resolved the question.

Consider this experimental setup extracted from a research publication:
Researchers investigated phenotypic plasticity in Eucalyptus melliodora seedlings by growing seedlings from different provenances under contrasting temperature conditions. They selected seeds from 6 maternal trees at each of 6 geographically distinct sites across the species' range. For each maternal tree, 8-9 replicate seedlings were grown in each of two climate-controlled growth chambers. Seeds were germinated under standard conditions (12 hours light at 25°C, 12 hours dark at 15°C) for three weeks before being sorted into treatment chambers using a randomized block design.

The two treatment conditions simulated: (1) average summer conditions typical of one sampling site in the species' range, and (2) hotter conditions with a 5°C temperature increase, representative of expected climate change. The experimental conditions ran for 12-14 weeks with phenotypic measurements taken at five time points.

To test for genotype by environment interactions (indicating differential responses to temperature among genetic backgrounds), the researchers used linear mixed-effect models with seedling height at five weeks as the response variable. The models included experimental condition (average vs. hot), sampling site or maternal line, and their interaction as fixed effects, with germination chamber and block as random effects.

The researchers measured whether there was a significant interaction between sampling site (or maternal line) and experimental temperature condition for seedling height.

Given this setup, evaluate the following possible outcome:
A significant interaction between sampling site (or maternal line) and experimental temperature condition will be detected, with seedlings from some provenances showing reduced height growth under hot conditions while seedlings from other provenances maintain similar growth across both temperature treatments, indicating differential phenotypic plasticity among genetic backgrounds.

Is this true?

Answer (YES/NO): NO